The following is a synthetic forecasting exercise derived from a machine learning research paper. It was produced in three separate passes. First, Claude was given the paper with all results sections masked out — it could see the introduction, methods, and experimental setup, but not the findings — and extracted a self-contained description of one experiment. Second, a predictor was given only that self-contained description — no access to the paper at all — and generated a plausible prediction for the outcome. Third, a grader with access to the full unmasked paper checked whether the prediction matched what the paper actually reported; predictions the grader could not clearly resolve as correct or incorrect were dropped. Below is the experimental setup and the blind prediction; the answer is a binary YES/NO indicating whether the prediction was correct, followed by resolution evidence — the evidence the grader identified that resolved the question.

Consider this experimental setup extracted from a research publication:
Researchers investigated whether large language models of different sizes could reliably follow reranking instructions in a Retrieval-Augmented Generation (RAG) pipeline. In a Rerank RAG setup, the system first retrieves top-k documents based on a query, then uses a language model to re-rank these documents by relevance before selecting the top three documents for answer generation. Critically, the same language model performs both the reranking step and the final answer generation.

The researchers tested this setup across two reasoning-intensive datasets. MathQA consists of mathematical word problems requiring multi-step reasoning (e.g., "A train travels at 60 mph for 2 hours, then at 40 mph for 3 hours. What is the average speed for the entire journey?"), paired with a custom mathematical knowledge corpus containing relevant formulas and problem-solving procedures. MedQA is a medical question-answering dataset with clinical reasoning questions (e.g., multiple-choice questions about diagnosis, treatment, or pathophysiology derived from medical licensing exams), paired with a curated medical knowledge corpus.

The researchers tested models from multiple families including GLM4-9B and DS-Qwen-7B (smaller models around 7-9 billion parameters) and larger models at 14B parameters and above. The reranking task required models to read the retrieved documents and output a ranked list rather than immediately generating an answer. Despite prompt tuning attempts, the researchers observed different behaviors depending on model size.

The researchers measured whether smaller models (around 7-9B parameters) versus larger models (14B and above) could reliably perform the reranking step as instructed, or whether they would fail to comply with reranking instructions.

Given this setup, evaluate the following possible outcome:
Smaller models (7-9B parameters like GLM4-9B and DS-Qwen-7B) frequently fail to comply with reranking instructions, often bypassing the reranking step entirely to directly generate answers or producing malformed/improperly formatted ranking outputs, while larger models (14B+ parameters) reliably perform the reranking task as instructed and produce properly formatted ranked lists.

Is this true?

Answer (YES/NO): YES